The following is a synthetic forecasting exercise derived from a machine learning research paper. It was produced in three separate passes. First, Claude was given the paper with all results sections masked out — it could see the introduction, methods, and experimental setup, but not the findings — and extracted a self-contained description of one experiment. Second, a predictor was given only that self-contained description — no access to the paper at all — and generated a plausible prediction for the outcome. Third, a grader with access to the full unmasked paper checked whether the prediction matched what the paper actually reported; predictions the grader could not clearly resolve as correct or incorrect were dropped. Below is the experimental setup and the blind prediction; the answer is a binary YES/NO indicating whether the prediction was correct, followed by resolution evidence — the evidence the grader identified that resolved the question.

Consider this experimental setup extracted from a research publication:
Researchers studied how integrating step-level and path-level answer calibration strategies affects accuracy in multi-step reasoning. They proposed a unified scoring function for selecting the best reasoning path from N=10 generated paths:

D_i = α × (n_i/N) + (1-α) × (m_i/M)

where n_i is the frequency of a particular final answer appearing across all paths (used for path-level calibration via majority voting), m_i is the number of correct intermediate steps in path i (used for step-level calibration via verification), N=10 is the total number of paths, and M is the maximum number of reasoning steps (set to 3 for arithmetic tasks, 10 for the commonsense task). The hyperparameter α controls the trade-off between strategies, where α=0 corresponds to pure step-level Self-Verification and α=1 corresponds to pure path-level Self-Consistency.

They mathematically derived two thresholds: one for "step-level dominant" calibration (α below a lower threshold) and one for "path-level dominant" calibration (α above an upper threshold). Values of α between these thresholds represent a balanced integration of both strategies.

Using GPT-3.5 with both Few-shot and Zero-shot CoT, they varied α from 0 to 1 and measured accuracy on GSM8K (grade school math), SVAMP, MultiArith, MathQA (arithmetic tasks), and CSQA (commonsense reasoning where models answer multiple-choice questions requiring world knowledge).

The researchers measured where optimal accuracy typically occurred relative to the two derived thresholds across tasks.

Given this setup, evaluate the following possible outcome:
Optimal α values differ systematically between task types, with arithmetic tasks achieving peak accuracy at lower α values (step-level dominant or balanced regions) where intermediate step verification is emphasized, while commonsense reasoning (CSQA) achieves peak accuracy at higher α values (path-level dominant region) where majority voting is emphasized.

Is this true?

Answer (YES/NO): NO